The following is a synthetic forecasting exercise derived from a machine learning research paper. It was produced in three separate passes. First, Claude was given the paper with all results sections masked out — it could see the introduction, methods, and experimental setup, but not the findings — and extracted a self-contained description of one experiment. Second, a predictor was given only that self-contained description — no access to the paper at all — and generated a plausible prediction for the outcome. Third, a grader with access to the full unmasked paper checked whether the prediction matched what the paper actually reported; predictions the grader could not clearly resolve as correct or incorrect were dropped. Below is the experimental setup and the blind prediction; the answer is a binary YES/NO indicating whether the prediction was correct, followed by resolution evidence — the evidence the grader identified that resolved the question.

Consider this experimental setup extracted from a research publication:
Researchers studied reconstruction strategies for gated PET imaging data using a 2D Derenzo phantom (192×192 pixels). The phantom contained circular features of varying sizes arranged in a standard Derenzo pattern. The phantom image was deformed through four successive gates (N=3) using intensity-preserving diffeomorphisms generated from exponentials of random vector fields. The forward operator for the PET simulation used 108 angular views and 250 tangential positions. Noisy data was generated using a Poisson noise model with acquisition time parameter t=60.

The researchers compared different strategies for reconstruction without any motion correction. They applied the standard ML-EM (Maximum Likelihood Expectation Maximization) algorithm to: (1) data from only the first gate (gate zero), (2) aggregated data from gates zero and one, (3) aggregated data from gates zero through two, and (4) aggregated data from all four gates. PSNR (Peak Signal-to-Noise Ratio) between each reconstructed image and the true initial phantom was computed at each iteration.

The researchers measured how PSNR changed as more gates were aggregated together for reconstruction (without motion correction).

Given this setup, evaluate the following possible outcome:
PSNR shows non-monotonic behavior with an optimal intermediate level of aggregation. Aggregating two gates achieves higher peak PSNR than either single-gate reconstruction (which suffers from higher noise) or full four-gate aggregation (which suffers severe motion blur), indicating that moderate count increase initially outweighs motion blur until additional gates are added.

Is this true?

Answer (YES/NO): NO